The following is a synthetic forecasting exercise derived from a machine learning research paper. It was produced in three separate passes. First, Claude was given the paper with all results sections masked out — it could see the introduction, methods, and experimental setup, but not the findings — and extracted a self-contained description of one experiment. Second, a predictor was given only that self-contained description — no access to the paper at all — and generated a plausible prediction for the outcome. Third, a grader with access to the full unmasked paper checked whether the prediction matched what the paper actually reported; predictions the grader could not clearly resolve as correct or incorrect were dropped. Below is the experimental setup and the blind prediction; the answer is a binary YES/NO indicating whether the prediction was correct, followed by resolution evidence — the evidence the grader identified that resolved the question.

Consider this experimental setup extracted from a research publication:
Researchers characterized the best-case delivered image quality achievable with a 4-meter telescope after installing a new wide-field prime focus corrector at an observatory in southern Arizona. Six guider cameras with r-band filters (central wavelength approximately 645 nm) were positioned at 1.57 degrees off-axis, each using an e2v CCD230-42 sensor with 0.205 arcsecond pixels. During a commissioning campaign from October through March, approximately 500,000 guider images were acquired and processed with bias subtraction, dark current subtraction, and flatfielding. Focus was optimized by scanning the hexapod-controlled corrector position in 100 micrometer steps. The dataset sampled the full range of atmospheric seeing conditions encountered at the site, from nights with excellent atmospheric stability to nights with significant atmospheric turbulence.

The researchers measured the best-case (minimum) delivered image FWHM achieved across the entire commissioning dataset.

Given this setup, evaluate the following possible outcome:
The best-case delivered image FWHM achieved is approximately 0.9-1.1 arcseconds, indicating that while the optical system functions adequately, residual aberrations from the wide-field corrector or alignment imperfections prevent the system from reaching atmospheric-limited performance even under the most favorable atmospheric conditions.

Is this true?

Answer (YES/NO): NO